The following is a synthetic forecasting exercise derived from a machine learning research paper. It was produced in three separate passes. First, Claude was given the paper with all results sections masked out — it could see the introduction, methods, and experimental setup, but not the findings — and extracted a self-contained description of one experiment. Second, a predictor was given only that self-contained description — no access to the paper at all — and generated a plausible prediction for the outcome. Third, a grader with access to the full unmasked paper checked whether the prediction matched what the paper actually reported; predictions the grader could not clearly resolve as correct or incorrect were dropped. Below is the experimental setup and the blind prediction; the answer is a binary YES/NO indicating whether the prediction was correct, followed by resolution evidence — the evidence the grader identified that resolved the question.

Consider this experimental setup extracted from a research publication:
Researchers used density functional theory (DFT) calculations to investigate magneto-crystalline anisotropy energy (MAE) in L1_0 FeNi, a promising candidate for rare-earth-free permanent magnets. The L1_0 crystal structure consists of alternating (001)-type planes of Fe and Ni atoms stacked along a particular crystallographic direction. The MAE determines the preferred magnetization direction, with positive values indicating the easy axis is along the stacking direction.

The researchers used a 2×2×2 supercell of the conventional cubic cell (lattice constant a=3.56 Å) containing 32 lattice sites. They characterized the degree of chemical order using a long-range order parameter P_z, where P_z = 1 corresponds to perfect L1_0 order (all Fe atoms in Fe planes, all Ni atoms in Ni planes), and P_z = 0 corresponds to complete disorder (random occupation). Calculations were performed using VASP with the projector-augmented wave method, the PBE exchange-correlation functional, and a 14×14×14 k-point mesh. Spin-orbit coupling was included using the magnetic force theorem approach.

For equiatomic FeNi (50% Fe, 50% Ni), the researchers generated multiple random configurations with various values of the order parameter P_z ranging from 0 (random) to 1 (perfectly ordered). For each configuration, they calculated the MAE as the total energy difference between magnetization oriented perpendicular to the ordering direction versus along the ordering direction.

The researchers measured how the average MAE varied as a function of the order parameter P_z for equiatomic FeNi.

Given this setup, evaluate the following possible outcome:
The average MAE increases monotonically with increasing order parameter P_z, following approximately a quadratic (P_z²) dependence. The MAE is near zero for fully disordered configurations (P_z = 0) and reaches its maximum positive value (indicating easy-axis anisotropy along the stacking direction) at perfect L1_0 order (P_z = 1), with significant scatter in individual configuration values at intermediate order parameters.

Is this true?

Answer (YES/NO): NO